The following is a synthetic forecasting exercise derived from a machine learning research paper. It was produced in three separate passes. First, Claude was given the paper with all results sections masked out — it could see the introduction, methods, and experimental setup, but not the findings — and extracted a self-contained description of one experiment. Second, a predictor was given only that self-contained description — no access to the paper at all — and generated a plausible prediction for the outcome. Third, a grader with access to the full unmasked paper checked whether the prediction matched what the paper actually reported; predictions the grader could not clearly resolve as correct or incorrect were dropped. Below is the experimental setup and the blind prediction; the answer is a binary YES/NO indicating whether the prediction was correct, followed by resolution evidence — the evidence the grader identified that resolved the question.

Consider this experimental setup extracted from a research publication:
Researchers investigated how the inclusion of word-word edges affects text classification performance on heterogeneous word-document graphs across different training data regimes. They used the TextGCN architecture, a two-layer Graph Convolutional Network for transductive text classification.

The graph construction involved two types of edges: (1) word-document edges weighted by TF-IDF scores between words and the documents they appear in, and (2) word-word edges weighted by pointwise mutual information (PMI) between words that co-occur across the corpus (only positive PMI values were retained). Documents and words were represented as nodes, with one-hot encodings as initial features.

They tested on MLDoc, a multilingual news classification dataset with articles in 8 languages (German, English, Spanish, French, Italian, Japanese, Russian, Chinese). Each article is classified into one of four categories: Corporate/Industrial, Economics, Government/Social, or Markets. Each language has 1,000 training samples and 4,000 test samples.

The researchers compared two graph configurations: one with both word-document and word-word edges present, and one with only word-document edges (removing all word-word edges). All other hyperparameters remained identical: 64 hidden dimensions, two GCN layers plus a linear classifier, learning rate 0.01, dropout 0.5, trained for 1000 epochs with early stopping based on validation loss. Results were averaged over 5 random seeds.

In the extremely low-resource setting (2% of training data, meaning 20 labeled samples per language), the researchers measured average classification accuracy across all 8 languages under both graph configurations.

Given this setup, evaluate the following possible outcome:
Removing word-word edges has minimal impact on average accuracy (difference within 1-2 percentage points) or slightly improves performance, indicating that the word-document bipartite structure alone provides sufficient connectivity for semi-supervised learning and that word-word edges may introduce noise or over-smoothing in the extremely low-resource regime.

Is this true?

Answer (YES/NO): NO